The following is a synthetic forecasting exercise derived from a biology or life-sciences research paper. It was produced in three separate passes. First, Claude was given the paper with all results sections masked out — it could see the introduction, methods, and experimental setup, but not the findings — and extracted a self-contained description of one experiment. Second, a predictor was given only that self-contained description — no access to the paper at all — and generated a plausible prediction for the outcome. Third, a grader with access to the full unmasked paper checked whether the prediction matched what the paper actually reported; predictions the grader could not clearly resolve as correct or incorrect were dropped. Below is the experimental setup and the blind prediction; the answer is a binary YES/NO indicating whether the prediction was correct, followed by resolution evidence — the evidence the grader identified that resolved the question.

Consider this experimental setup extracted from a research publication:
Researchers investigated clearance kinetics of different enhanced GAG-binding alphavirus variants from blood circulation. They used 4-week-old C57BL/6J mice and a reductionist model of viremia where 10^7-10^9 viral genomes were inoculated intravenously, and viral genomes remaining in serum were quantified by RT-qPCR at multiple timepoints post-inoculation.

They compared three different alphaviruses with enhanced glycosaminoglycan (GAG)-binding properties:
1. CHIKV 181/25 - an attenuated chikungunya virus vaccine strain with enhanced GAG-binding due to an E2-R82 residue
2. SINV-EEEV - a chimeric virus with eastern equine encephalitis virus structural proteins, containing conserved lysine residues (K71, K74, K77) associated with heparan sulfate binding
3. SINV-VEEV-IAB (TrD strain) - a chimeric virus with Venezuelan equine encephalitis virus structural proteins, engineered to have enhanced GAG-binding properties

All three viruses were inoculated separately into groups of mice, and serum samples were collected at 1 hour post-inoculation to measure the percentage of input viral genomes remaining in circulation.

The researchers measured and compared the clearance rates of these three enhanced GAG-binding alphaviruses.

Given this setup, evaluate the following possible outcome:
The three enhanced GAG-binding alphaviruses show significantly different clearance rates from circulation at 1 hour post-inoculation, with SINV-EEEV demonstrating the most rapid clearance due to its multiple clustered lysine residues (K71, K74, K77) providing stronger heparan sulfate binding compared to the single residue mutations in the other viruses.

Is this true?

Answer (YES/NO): NO